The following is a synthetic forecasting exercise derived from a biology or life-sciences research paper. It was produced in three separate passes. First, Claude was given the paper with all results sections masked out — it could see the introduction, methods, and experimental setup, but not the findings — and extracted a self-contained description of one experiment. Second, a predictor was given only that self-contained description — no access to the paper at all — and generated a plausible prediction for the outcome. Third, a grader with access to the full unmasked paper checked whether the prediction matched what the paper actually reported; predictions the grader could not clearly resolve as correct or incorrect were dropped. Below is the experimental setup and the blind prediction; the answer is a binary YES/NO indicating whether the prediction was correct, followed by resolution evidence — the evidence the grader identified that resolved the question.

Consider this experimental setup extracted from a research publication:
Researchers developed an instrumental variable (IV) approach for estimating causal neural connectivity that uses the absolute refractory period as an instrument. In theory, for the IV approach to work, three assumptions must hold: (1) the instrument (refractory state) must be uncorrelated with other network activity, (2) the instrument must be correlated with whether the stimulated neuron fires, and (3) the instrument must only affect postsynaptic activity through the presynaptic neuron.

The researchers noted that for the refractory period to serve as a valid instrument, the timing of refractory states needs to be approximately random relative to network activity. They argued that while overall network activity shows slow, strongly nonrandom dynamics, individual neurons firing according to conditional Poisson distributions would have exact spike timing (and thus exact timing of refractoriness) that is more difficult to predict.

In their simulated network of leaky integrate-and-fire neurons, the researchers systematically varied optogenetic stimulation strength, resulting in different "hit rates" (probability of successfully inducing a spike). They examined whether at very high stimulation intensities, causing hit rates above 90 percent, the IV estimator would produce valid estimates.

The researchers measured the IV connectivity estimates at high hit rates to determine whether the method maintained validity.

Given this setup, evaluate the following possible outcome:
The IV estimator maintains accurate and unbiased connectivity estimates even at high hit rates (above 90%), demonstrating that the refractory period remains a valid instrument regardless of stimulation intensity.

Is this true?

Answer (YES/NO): NO